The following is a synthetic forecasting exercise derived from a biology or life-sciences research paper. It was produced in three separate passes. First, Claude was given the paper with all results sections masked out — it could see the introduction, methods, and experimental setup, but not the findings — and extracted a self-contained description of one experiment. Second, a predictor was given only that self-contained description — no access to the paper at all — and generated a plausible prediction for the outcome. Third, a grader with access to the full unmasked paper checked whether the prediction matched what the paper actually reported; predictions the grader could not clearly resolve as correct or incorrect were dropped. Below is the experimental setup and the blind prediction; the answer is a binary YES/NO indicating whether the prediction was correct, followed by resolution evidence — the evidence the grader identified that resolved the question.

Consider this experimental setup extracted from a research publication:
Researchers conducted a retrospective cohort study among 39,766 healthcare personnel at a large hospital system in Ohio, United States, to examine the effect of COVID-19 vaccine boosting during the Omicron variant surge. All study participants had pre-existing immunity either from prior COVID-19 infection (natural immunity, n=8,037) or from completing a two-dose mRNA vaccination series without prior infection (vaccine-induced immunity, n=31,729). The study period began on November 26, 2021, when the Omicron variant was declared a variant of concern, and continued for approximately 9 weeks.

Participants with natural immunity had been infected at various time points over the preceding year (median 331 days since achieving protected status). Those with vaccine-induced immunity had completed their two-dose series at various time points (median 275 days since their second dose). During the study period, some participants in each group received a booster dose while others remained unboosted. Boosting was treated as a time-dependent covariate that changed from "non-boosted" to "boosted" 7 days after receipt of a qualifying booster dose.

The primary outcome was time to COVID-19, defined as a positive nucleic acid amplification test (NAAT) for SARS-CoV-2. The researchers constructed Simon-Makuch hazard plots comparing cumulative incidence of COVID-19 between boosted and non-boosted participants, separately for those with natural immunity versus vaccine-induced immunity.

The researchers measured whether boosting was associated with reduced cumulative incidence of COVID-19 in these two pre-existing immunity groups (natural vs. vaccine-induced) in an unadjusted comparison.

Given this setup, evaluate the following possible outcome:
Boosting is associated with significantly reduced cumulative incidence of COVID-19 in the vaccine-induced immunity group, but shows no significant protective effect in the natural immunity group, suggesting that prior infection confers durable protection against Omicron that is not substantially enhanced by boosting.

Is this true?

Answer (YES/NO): YES